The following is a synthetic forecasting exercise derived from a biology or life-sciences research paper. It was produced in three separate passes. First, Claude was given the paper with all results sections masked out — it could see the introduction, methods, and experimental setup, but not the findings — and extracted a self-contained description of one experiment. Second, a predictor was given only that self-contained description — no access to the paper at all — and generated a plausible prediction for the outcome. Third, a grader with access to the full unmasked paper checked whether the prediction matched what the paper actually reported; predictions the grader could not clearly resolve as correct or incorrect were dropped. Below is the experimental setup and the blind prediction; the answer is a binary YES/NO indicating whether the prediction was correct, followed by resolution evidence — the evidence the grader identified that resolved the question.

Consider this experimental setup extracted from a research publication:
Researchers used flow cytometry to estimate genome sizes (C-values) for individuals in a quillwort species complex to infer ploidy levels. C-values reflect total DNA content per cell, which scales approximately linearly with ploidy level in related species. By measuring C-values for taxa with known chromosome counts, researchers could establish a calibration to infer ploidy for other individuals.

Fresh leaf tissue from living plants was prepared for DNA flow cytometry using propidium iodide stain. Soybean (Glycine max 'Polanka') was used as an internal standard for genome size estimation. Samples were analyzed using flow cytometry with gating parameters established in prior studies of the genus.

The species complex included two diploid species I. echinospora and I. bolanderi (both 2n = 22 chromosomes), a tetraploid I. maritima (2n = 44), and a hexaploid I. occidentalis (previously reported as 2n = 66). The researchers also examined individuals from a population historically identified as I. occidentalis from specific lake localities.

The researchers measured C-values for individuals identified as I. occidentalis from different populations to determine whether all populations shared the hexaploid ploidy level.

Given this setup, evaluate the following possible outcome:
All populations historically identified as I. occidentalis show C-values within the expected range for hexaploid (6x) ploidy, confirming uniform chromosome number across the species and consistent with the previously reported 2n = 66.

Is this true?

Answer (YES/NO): YES